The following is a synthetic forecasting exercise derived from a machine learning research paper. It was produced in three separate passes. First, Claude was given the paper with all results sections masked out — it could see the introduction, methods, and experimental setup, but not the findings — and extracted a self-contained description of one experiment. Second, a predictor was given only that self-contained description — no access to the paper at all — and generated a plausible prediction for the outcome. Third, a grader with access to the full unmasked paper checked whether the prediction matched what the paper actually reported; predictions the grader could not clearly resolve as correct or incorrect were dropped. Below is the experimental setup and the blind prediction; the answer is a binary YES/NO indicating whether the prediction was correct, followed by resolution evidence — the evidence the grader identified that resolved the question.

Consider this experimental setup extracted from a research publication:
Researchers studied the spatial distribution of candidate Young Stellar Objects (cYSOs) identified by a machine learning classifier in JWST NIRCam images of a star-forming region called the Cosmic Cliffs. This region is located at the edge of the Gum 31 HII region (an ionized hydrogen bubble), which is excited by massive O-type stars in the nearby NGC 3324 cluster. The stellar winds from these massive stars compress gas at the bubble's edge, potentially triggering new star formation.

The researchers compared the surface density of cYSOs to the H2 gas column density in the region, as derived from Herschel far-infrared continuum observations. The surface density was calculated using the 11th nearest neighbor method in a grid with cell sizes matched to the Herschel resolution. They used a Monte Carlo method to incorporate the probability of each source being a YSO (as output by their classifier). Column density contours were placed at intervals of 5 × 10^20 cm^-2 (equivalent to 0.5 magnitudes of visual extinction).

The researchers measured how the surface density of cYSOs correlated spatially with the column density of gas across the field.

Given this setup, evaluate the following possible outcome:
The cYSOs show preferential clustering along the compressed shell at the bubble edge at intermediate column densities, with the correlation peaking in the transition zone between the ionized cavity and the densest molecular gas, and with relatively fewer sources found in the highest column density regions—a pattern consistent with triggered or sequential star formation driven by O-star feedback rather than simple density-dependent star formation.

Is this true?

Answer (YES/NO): NO